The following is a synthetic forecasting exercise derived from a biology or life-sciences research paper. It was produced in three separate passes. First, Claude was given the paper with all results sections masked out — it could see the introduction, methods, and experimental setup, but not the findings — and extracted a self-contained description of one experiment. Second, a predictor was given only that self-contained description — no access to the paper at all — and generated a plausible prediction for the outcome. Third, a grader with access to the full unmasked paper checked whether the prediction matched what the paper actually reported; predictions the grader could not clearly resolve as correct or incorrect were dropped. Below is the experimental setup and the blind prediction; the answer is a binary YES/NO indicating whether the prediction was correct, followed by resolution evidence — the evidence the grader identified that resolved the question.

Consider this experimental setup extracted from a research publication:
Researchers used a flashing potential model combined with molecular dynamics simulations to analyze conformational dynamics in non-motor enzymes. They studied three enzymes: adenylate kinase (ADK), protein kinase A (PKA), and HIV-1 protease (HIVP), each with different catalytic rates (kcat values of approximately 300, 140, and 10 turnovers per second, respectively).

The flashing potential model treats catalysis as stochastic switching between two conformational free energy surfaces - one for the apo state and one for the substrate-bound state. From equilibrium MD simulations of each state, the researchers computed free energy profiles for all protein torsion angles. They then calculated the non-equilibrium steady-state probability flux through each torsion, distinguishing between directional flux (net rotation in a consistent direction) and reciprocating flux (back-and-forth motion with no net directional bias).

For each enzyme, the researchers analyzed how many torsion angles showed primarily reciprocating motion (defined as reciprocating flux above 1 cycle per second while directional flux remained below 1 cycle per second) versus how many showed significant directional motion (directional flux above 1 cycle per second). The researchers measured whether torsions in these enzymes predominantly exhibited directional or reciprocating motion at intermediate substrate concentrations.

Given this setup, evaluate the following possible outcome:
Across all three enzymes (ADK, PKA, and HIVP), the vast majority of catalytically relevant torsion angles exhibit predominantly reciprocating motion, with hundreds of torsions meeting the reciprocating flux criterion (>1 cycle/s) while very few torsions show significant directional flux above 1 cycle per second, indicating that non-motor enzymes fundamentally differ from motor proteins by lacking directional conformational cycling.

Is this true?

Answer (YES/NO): NO